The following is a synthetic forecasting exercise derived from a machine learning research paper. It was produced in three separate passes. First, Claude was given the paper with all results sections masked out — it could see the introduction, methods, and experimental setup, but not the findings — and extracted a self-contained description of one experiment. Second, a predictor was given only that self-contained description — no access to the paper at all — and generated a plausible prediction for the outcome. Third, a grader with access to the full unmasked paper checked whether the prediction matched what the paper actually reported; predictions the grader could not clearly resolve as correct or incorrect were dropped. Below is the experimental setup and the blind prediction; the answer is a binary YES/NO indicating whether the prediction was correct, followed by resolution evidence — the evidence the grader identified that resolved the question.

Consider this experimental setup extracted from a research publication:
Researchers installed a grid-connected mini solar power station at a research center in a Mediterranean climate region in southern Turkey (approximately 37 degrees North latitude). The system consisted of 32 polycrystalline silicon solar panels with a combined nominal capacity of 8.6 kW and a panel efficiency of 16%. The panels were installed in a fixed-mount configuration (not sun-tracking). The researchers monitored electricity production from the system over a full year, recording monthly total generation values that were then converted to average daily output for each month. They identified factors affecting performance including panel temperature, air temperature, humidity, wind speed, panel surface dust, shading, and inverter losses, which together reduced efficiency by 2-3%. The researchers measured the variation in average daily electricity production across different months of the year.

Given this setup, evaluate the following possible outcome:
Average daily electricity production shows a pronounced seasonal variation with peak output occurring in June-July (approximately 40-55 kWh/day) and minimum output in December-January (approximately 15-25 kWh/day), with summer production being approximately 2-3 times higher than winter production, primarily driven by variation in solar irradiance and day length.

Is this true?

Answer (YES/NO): YES